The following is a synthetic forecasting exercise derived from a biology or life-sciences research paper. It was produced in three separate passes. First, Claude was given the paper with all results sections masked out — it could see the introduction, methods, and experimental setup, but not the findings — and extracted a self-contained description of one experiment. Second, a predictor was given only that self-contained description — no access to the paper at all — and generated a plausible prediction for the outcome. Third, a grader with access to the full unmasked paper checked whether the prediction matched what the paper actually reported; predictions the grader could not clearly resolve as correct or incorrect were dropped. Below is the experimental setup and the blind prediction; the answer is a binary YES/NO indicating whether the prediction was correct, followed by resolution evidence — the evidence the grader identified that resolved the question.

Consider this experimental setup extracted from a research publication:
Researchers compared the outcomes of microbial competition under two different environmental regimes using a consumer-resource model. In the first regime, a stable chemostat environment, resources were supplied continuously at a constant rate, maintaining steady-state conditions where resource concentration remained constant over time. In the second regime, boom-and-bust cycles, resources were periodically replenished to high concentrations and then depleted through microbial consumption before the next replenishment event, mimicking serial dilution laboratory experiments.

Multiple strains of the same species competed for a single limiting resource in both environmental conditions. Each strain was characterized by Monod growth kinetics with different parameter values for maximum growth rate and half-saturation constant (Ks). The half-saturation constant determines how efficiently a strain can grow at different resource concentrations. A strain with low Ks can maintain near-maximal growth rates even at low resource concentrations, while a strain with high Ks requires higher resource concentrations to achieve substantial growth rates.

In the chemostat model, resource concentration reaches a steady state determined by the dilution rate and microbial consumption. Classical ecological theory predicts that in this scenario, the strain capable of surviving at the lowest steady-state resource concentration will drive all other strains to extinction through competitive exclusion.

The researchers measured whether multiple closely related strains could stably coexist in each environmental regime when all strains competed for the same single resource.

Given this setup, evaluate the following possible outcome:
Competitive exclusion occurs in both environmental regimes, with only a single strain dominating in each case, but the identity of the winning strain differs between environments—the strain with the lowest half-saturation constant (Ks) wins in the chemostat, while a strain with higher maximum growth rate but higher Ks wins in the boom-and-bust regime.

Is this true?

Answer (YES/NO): NO